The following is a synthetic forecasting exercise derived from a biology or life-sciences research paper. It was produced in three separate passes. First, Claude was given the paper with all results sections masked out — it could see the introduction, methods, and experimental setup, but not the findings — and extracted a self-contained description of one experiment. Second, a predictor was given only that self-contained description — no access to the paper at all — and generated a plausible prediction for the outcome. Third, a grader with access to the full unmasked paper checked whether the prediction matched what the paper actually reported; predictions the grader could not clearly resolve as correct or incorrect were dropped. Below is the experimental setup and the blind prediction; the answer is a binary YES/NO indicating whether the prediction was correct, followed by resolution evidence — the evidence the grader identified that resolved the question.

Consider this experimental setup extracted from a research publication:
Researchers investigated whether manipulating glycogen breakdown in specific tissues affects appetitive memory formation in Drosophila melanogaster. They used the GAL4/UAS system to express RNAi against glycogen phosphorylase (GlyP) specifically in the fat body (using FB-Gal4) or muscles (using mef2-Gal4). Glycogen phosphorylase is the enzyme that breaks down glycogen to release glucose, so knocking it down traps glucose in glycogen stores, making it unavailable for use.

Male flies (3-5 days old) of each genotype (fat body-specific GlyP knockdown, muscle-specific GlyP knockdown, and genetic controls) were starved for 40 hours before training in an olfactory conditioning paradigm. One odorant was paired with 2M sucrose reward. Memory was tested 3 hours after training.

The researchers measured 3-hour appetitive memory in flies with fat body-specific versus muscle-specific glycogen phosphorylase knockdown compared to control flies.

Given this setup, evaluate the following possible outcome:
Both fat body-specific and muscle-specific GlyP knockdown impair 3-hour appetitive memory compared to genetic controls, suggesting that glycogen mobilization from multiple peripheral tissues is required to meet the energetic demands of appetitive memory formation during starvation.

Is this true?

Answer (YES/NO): NO